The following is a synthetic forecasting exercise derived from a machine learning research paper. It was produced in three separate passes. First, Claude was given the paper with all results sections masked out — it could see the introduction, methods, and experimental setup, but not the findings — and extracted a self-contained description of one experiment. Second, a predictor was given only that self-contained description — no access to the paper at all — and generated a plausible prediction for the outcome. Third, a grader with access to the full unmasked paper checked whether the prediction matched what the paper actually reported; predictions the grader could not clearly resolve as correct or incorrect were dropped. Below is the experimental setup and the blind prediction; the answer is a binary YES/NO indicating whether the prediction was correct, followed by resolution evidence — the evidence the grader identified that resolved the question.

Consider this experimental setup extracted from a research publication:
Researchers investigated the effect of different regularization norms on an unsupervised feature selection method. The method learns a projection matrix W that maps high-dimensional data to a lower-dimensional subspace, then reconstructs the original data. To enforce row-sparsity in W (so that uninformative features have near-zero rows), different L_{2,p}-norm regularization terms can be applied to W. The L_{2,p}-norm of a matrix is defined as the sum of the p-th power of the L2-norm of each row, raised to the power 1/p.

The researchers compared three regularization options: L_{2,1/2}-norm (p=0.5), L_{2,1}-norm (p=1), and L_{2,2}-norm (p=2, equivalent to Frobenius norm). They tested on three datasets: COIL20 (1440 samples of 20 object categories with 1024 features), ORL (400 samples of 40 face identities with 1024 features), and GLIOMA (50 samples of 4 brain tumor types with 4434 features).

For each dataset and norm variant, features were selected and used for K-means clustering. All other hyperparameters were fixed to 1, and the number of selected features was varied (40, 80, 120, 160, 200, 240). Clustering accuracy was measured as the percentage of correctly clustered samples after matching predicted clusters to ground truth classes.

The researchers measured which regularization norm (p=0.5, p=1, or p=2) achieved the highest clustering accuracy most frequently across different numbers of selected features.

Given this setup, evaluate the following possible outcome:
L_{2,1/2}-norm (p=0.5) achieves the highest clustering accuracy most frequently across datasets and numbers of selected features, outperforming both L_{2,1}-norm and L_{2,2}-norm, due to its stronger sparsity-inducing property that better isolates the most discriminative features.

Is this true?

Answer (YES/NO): YES